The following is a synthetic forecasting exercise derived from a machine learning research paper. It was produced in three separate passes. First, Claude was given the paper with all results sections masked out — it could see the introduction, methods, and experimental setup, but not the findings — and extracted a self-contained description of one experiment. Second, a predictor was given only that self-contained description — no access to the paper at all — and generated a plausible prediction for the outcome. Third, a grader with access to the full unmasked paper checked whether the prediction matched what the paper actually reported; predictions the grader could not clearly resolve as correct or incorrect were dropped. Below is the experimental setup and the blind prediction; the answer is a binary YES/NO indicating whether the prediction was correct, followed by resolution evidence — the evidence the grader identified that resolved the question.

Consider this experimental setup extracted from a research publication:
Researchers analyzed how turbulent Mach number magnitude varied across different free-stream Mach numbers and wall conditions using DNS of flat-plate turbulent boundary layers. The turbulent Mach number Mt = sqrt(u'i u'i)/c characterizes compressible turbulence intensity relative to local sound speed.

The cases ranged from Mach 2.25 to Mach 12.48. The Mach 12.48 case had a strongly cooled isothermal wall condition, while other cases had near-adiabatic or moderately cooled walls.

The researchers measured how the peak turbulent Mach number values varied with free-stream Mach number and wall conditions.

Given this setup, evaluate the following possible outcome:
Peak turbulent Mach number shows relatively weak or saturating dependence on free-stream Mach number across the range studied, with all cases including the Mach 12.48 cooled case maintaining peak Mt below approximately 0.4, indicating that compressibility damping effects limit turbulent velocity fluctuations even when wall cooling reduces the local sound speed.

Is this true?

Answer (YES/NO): NO